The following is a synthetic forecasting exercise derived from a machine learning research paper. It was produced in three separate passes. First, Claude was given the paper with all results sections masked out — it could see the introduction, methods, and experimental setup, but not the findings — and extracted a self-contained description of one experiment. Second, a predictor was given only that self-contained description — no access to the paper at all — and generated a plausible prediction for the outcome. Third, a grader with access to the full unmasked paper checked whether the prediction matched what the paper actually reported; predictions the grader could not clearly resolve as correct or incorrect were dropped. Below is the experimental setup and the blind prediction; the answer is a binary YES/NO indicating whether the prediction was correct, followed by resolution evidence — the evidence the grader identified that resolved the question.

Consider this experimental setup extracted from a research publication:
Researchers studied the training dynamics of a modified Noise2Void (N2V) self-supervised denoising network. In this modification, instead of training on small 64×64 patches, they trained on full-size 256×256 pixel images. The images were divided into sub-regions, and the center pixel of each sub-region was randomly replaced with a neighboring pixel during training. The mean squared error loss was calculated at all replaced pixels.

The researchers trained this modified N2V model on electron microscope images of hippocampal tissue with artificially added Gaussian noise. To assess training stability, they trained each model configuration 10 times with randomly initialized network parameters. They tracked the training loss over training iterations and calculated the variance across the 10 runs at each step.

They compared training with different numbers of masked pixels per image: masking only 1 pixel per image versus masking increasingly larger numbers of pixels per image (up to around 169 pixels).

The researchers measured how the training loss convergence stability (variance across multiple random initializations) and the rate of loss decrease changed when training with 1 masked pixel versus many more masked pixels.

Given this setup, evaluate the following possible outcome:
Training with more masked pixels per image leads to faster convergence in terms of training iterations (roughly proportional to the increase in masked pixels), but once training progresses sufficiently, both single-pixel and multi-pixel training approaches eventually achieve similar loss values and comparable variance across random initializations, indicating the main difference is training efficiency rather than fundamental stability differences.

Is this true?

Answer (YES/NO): NO